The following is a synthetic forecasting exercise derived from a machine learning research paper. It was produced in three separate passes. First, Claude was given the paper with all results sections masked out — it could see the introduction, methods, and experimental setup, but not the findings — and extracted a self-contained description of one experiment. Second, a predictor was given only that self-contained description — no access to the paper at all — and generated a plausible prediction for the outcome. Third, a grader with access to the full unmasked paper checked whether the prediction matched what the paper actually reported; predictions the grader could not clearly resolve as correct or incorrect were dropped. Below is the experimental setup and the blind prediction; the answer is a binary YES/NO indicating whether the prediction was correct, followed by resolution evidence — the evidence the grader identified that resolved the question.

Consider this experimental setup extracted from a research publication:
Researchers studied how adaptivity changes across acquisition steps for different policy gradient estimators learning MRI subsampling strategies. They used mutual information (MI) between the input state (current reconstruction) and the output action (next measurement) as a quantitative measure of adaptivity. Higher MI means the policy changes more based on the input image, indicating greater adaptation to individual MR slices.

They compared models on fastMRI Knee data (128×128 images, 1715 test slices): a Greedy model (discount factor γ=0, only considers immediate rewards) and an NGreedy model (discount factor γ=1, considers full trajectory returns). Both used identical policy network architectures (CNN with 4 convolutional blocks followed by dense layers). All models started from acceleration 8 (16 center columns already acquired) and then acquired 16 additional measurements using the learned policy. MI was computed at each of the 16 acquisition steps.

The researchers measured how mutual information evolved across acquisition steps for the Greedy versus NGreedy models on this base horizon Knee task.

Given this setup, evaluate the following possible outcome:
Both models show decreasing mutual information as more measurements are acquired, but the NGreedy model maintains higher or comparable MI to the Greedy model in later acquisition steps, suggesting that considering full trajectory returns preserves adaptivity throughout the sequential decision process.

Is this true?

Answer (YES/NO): NO